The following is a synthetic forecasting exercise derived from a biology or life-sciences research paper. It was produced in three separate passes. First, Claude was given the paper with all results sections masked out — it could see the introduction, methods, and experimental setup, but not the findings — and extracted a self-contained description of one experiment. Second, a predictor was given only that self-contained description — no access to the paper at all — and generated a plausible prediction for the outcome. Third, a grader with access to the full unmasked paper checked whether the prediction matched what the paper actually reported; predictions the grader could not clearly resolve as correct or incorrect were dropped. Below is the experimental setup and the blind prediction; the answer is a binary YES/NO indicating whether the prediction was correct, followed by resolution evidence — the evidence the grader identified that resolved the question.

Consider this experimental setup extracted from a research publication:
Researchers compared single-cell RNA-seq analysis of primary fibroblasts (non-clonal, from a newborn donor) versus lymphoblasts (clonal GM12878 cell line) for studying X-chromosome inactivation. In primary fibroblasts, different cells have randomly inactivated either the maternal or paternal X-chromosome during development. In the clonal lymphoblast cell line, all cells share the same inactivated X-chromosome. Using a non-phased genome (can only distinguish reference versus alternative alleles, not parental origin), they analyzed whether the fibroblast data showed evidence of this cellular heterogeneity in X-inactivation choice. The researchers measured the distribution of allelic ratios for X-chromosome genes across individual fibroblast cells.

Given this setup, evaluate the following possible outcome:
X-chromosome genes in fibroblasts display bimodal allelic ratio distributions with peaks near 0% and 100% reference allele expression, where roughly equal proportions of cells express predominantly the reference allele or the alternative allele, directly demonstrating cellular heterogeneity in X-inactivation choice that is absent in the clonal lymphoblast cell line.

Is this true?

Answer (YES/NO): NO